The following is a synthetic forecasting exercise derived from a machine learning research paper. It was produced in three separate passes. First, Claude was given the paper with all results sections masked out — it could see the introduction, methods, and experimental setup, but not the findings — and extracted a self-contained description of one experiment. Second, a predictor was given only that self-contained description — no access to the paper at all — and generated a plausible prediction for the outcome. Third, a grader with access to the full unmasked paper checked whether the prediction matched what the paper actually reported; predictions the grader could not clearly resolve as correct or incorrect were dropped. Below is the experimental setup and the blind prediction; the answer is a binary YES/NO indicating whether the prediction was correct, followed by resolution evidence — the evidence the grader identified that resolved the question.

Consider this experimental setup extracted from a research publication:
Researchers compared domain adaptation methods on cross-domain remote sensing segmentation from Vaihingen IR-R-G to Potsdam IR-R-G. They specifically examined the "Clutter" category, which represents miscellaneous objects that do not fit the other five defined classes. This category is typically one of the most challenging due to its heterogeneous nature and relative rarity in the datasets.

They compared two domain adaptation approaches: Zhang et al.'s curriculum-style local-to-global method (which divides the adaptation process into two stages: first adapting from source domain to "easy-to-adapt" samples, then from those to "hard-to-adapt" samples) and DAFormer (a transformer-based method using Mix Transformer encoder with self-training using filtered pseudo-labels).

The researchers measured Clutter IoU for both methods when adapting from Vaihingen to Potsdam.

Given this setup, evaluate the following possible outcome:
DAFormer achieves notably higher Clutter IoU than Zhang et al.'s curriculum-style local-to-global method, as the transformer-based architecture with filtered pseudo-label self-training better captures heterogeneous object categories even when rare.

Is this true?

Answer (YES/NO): NO